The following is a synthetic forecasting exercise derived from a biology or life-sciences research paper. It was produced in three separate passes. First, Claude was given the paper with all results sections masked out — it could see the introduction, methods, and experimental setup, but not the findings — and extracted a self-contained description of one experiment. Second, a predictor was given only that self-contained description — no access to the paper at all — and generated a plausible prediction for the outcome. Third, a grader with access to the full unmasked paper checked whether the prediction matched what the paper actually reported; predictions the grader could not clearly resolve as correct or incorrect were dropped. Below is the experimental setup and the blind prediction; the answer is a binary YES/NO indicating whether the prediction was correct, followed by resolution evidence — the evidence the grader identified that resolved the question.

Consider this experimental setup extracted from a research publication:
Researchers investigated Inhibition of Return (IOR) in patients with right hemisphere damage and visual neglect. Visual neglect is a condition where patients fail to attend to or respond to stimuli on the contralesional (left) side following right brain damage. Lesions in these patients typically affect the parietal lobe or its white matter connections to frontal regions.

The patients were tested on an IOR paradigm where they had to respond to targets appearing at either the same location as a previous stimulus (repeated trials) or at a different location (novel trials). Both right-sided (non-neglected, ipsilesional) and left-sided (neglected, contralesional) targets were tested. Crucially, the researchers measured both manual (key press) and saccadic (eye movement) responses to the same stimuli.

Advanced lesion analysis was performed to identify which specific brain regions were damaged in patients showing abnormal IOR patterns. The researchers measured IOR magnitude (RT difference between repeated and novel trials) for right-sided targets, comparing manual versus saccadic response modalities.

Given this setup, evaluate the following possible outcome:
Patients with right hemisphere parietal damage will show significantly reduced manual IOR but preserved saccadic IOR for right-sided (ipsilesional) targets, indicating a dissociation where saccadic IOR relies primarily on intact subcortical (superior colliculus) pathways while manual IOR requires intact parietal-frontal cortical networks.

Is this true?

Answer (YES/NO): NO